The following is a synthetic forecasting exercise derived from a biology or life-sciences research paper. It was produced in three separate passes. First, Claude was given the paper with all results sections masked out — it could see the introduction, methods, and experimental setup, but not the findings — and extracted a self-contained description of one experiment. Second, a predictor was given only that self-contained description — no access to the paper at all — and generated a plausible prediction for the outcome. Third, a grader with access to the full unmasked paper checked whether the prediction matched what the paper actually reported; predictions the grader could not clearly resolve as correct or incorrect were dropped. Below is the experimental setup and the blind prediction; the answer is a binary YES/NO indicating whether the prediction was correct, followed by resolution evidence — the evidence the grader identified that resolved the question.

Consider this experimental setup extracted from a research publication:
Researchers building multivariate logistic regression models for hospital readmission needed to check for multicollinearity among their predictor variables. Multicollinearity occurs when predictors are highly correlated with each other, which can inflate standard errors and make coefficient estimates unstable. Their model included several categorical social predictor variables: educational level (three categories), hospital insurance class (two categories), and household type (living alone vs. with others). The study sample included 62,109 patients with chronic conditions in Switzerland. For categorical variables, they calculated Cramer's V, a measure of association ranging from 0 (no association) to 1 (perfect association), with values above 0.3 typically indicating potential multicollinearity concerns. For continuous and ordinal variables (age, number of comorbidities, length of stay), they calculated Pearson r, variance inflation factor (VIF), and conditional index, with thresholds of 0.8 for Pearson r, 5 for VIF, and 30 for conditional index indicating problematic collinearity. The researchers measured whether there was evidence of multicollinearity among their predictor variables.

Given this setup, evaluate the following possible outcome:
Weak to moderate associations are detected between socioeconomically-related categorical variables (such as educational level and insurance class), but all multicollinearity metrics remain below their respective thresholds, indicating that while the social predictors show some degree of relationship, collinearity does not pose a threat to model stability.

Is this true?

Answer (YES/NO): NO